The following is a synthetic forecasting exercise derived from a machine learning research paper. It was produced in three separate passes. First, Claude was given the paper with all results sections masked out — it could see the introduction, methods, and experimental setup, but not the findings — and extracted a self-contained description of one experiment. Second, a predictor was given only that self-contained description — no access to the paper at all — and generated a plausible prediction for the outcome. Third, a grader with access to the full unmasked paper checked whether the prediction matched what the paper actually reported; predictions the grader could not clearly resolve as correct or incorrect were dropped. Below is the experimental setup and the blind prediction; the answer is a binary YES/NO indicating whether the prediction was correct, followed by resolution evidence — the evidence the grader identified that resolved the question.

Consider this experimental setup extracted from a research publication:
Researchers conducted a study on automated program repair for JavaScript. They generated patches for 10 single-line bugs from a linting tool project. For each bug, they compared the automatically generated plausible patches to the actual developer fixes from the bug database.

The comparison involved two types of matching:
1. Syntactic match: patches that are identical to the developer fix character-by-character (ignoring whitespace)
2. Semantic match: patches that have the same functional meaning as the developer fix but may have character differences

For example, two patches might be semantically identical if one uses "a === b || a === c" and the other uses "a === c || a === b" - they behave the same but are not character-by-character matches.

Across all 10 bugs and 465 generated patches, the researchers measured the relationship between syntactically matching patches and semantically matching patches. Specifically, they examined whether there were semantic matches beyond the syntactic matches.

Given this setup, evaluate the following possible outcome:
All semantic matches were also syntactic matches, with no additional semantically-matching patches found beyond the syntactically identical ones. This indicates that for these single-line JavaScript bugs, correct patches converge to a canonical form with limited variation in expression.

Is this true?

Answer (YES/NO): NO